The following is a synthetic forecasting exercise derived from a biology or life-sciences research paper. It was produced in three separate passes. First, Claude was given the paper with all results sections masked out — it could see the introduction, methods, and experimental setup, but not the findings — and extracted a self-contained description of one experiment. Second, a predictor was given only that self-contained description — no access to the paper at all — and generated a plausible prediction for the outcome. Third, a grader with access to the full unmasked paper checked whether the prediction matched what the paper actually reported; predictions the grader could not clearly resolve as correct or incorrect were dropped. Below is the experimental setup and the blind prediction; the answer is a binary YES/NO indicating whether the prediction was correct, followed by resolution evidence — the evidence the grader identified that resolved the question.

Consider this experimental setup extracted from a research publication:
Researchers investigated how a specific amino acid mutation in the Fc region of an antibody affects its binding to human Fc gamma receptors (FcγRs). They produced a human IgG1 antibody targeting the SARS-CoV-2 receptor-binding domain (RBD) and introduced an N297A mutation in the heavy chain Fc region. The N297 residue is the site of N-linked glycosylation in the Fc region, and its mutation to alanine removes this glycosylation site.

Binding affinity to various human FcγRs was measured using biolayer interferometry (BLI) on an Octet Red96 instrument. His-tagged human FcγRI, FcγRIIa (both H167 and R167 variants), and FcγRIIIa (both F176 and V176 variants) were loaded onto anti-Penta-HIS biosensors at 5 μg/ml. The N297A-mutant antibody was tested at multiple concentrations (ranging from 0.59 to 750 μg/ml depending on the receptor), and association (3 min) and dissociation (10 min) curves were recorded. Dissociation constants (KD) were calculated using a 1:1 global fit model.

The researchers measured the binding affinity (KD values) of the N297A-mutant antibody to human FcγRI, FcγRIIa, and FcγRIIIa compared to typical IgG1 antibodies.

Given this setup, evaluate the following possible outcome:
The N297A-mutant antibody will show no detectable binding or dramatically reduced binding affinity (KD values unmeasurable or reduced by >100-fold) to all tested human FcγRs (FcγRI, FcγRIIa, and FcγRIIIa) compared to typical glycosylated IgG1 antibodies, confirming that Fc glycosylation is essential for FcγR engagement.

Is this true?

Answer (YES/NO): NO